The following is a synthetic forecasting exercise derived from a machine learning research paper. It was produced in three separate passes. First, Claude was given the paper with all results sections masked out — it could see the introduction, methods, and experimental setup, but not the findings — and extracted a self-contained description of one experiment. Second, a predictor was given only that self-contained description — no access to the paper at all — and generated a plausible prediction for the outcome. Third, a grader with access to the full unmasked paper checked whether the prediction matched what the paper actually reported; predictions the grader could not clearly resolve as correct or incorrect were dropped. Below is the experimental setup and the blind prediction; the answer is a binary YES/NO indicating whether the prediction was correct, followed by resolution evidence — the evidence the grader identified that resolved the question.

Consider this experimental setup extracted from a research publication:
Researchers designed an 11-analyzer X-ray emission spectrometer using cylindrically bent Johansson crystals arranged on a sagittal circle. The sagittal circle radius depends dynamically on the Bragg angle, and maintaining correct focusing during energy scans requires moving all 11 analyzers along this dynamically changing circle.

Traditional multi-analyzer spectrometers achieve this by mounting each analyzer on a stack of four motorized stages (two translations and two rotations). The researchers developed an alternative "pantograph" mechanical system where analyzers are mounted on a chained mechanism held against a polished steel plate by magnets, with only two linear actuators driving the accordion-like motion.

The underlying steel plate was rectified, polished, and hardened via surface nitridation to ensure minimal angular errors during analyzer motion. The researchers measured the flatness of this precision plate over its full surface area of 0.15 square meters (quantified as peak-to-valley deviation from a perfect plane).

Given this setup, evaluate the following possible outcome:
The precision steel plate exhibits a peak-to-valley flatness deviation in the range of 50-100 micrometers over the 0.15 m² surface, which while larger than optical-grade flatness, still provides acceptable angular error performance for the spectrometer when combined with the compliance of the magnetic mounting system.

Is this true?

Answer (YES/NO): NO